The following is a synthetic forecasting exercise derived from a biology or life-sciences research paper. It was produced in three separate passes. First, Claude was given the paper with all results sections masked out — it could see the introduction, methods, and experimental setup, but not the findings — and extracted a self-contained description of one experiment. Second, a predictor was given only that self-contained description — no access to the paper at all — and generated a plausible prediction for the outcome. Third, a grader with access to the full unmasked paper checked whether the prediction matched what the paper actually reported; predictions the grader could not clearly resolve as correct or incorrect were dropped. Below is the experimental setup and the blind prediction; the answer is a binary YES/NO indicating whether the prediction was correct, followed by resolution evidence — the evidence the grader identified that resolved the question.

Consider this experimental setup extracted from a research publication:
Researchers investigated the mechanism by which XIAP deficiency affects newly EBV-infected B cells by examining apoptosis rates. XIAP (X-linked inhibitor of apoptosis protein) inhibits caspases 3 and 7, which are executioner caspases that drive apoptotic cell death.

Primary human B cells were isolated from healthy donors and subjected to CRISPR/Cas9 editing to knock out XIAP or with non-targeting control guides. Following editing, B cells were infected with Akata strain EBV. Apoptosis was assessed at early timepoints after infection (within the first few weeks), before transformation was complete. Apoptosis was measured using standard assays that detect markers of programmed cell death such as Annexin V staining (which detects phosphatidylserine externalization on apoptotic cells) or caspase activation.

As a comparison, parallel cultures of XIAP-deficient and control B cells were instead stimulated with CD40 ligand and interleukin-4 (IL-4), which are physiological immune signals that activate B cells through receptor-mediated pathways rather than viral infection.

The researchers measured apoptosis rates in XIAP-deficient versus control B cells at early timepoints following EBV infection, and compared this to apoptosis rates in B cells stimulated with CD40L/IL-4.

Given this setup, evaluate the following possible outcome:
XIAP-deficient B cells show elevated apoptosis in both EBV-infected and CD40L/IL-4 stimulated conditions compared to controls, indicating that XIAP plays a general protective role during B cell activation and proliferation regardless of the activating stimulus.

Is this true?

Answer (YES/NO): NO